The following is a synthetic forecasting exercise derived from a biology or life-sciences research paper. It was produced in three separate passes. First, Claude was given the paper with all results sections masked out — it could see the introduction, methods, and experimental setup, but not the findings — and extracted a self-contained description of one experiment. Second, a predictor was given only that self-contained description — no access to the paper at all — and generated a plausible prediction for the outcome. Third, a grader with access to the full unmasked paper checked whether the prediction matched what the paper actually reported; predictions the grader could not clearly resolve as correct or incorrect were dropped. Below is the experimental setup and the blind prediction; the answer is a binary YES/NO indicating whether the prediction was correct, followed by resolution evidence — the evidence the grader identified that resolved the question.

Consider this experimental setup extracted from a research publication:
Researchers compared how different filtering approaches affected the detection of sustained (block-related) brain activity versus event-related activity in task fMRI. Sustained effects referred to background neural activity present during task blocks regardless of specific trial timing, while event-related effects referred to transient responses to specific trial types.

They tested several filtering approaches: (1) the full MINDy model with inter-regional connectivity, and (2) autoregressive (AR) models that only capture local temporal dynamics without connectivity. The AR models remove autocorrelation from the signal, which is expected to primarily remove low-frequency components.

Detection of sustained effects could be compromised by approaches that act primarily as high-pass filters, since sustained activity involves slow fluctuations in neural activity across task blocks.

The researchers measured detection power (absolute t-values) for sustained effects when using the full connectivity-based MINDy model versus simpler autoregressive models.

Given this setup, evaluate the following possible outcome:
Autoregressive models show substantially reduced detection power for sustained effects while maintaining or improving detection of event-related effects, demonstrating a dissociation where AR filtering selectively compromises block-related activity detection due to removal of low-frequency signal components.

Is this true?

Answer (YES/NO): NO